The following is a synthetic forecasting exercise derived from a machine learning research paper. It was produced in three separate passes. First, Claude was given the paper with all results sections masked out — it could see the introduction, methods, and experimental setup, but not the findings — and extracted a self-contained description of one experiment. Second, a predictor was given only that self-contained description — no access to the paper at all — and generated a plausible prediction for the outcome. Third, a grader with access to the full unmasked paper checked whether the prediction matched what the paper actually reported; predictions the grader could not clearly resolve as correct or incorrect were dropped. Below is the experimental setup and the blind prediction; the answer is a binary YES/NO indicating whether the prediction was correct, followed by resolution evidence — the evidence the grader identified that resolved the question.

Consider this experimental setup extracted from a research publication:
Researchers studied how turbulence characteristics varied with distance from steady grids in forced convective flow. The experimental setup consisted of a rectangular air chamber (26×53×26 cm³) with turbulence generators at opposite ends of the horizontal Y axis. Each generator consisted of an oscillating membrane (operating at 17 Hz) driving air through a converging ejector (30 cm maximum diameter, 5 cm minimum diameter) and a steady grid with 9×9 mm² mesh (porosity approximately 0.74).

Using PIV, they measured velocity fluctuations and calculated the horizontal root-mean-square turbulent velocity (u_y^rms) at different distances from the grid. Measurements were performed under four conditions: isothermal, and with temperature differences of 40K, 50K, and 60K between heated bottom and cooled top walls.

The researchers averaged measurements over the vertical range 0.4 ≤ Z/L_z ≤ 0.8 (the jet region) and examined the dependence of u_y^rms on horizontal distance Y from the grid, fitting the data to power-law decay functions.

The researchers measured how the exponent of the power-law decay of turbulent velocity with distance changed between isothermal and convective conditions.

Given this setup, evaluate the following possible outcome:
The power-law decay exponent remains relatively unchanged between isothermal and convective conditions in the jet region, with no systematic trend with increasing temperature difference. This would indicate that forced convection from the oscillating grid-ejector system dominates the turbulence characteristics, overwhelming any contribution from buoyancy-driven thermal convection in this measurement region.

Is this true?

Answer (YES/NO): YES